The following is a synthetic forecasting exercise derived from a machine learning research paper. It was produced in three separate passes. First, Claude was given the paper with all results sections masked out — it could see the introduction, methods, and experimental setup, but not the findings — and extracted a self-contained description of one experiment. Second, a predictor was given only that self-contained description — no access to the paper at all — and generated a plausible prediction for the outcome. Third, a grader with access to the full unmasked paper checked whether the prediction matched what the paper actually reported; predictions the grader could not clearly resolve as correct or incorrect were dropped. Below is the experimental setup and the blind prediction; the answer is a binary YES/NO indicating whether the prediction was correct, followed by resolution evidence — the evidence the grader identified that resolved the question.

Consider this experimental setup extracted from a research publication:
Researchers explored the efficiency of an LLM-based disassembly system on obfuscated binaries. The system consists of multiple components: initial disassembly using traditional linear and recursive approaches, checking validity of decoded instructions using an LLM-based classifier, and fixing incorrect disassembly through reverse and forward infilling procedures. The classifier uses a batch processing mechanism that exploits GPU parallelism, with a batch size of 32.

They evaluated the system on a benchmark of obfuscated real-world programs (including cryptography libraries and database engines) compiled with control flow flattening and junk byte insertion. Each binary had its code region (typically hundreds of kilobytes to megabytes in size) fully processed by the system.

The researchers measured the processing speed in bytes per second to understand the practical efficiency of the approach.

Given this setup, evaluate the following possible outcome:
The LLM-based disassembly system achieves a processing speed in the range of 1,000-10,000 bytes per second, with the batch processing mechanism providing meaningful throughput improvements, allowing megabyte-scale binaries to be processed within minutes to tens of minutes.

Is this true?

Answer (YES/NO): NO